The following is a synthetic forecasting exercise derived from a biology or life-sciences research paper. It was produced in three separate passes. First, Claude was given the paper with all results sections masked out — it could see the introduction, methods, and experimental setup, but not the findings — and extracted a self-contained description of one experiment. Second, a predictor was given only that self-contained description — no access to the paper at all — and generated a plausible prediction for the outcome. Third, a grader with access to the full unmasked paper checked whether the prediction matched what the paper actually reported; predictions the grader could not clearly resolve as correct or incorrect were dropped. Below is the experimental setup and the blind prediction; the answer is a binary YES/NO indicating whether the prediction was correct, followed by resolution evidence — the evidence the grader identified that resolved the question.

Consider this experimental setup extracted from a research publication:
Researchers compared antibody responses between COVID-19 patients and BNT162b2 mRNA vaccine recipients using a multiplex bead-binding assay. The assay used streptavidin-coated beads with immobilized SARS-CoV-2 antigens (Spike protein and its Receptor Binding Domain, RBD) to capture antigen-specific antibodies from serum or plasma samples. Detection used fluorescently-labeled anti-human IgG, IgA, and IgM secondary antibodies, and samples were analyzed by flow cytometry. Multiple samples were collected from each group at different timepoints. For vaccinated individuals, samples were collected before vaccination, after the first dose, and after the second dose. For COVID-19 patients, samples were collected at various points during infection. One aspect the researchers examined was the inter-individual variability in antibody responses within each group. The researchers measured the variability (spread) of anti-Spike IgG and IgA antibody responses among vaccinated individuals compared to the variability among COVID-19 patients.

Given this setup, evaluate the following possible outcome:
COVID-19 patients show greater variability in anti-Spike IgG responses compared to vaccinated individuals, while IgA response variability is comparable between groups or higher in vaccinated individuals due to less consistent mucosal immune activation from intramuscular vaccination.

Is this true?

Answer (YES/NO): NO